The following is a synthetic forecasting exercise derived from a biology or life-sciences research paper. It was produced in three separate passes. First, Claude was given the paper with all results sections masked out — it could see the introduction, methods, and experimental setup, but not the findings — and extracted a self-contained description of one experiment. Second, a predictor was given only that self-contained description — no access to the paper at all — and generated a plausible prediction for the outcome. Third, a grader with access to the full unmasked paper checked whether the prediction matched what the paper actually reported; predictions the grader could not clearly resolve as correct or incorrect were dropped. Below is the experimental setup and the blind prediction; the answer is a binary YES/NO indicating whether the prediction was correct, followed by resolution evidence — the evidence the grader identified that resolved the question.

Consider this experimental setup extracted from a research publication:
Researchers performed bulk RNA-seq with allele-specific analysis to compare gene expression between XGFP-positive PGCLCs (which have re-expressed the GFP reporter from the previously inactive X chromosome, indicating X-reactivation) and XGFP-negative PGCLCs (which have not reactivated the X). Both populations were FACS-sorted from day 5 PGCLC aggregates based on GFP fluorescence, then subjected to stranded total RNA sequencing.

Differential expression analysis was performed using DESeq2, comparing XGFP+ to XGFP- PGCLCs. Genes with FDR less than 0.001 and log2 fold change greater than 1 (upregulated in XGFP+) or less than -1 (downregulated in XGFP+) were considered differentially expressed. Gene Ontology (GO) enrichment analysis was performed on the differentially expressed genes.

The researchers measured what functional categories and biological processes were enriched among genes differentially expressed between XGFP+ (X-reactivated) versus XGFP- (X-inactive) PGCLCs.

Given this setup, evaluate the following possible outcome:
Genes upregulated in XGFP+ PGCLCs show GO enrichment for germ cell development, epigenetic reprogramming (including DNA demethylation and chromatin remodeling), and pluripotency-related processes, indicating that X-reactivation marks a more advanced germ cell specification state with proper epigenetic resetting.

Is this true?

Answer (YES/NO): NO